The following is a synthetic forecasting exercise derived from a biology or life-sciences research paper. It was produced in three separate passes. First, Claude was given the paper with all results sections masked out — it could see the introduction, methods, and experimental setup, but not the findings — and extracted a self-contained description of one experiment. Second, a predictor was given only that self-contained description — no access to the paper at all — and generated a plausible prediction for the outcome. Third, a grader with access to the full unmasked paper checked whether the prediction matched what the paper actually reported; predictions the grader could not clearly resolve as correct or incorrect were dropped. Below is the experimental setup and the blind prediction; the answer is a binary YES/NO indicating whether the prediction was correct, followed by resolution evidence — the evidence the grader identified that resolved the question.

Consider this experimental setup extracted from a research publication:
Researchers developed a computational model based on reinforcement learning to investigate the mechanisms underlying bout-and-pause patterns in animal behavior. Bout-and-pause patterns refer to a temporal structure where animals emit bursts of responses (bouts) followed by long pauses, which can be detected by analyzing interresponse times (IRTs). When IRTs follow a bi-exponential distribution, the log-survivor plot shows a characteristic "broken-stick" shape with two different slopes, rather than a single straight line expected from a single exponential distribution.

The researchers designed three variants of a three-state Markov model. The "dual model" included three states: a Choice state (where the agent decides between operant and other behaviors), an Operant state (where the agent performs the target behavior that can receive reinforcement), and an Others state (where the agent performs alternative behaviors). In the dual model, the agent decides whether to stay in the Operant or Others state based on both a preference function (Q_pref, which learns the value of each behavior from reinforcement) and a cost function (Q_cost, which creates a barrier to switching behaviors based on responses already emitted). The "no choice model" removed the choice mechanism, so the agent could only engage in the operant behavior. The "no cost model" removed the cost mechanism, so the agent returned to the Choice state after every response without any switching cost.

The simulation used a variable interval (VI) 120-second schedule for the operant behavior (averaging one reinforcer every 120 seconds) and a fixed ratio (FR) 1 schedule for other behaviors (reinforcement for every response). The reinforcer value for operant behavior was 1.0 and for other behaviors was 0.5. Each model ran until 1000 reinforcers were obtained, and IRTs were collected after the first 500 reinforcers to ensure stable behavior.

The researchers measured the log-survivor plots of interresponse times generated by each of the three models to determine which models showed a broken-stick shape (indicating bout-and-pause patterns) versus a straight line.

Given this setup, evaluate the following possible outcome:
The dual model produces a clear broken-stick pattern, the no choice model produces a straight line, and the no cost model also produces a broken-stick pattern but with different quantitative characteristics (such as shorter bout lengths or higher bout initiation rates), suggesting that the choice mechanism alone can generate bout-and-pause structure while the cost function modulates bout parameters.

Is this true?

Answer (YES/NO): NO